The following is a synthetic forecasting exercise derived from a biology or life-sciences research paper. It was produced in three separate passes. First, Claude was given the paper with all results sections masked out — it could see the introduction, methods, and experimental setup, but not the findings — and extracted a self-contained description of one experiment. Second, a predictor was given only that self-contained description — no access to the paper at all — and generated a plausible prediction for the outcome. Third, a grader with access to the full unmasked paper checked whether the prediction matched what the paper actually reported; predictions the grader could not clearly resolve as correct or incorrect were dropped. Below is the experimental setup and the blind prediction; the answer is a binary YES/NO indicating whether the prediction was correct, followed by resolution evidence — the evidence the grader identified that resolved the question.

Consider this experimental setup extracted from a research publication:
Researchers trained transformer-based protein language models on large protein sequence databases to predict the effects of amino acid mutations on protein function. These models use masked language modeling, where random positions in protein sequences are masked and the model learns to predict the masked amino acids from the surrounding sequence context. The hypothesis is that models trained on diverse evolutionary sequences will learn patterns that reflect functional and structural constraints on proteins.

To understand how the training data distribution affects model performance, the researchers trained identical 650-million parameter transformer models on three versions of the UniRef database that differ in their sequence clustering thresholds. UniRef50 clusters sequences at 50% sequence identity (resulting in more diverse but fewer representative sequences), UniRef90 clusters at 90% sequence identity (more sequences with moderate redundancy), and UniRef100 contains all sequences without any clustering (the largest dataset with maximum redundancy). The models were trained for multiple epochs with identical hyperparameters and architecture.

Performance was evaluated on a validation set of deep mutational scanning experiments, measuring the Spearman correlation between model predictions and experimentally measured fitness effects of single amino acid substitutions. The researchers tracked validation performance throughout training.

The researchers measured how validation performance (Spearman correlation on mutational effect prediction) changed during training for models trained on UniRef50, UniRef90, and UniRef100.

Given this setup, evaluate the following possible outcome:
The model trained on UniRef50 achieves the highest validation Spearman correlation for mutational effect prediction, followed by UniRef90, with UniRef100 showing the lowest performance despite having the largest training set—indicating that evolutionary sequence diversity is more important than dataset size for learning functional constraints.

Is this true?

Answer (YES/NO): NO